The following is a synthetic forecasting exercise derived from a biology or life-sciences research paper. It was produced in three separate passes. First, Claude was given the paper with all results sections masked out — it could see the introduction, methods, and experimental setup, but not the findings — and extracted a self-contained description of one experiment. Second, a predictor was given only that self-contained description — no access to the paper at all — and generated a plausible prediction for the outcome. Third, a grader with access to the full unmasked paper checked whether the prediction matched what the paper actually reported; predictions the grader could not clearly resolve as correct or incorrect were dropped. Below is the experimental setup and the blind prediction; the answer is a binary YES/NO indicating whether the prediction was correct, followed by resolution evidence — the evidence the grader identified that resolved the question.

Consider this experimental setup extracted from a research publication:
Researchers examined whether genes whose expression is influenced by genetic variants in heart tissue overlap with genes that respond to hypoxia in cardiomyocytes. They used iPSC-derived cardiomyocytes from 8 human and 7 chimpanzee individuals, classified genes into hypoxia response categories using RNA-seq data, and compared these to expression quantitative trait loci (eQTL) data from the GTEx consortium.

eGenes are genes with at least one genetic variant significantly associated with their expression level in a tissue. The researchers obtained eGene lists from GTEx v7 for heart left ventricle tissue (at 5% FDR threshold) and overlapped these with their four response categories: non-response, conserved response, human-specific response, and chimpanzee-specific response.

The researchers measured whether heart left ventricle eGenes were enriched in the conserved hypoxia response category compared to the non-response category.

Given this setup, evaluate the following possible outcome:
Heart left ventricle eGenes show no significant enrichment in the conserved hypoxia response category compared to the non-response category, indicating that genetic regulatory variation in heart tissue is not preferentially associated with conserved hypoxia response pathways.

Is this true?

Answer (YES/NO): NO